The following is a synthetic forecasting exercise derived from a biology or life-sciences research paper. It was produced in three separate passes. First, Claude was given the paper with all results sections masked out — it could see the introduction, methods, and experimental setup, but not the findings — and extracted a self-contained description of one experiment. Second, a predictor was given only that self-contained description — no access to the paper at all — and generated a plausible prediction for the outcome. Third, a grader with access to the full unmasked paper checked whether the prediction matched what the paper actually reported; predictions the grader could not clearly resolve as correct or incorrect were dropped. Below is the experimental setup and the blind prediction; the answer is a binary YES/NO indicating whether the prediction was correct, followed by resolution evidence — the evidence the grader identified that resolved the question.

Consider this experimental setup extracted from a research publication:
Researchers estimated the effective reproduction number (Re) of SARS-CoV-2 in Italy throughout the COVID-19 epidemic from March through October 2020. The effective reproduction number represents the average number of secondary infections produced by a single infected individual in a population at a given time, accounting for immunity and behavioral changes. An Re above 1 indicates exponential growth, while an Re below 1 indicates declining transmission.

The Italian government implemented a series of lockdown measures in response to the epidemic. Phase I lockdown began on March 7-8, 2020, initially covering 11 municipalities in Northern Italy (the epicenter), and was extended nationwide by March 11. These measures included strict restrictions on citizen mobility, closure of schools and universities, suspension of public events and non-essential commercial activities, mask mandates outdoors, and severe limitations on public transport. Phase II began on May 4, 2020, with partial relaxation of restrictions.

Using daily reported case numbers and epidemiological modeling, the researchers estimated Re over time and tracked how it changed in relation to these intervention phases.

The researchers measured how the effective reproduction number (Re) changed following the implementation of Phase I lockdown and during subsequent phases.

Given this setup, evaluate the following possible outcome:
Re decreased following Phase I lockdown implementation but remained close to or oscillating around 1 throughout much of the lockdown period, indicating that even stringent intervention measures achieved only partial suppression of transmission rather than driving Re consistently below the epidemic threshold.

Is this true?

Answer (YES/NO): NO